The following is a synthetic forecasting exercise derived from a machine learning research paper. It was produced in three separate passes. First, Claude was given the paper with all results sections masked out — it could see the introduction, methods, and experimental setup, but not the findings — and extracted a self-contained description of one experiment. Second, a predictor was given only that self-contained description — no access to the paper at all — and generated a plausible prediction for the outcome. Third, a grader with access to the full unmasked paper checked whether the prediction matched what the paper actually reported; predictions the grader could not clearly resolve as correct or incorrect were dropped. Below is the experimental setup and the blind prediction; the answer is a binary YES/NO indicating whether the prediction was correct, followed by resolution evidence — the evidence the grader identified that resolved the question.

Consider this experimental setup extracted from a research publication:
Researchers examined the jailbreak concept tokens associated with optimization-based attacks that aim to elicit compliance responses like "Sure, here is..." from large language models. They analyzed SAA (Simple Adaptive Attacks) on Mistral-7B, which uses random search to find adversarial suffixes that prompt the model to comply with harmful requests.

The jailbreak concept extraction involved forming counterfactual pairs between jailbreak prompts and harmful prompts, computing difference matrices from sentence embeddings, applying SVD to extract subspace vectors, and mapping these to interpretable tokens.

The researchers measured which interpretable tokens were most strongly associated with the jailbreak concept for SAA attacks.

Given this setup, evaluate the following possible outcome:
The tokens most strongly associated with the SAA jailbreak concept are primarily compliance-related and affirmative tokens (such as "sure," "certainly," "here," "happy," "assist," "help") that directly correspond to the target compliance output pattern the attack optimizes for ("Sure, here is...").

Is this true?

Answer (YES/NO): NO